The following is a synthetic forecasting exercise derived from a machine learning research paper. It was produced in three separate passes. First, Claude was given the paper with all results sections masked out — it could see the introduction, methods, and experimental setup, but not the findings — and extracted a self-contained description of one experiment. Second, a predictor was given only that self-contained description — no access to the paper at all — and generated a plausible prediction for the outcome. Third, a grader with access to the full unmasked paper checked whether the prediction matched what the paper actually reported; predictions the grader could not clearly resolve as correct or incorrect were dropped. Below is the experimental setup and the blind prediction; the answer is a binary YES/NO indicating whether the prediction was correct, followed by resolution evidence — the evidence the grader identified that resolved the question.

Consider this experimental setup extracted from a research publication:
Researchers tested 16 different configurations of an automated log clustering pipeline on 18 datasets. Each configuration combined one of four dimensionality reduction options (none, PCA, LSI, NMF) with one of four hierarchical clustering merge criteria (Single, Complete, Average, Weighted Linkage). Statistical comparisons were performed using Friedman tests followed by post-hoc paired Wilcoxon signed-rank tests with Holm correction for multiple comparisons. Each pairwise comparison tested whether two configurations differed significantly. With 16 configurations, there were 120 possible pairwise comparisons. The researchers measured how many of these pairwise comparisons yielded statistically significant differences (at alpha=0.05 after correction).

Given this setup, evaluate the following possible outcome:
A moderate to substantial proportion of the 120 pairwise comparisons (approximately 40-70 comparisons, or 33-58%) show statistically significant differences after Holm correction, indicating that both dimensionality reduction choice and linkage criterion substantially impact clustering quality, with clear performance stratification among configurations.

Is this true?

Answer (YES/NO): NO